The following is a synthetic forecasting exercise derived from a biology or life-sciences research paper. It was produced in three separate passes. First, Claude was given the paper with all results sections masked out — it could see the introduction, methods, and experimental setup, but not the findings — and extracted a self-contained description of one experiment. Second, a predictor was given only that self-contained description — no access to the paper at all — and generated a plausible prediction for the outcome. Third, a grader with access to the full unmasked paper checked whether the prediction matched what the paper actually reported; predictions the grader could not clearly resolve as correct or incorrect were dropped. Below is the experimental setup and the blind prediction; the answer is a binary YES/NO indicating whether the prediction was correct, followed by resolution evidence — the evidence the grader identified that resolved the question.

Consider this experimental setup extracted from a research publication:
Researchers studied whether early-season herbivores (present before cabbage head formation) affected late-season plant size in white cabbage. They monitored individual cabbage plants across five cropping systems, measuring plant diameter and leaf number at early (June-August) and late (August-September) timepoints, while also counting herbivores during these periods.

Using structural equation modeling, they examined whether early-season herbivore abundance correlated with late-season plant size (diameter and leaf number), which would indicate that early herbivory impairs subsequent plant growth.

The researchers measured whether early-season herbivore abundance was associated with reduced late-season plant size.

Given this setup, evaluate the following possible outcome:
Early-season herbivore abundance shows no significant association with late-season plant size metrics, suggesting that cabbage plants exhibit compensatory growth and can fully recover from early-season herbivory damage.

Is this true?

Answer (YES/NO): NO